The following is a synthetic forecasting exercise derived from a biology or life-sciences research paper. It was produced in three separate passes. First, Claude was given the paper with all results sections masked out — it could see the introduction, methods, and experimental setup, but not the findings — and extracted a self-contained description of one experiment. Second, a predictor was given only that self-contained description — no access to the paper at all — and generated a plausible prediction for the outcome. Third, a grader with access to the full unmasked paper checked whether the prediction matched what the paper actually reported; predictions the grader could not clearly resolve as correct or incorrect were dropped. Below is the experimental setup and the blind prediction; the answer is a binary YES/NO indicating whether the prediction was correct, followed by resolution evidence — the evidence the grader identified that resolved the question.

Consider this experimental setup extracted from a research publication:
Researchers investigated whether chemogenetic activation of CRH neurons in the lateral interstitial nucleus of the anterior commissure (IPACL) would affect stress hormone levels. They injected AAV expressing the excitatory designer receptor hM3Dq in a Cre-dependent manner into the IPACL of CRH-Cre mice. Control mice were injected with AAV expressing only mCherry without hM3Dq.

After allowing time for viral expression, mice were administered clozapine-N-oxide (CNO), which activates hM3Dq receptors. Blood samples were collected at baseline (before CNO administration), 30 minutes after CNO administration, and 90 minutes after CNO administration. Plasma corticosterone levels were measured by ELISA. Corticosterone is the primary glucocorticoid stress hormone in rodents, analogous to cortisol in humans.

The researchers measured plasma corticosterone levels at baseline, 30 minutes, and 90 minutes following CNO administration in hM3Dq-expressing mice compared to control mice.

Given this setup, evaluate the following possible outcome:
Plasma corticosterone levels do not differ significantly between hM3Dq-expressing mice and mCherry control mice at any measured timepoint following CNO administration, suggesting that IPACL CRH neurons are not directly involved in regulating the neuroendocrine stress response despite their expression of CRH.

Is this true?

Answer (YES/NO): NO